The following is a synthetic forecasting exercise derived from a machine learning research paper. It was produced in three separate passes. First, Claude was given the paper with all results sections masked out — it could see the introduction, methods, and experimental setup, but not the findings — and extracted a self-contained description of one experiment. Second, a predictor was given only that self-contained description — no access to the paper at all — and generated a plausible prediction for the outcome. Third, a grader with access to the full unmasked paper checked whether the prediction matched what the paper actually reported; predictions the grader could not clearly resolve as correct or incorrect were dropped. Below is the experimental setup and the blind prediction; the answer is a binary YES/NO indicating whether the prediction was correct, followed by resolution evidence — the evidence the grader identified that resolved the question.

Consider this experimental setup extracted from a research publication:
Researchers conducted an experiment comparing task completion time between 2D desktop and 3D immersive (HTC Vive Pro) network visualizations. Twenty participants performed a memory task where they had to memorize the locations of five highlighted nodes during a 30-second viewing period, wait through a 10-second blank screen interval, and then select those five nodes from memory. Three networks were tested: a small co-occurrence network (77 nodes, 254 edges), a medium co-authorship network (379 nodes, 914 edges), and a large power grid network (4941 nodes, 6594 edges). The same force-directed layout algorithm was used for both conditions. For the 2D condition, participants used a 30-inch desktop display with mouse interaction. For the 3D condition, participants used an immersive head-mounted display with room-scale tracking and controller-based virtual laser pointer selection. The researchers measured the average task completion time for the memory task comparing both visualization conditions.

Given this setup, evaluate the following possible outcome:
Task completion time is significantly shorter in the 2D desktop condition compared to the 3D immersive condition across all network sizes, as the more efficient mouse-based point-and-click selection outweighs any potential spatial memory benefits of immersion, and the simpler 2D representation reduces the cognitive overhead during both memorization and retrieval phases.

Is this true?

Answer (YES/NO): YES